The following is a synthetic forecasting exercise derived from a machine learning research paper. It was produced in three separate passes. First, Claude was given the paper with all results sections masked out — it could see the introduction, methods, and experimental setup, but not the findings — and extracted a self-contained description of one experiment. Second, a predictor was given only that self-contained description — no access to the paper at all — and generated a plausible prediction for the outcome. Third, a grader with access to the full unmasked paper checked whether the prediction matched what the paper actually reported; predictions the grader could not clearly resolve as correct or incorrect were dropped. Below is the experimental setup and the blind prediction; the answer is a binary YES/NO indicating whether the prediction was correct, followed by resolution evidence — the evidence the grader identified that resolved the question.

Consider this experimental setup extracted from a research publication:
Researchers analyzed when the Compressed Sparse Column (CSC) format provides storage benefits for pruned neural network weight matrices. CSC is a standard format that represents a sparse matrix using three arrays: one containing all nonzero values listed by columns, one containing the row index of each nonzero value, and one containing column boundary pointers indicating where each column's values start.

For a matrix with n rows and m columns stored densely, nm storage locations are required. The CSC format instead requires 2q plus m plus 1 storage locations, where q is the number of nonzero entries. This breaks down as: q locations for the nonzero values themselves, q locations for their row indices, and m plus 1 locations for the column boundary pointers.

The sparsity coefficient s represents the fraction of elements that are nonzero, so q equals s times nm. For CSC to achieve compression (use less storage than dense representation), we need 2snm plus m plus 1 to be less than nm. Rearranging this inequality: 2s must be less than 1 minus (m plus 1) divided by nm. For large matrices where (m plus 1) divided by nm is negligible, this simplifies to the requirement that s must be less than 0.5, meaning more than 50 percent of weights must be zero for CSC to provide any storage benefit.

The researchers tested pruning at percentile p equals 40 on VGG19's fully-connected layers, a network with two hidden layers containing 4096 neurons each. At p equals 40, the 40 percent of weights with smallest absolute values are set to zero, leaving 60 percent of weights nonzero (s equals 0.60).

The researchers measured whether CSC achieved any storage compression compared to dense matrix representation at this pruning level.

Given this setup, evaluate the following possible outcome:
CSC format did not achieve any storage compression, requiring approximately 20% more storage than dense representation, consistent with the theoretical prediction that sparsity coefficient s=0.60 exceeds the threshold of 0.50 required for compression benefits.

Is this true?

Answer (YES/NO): NO